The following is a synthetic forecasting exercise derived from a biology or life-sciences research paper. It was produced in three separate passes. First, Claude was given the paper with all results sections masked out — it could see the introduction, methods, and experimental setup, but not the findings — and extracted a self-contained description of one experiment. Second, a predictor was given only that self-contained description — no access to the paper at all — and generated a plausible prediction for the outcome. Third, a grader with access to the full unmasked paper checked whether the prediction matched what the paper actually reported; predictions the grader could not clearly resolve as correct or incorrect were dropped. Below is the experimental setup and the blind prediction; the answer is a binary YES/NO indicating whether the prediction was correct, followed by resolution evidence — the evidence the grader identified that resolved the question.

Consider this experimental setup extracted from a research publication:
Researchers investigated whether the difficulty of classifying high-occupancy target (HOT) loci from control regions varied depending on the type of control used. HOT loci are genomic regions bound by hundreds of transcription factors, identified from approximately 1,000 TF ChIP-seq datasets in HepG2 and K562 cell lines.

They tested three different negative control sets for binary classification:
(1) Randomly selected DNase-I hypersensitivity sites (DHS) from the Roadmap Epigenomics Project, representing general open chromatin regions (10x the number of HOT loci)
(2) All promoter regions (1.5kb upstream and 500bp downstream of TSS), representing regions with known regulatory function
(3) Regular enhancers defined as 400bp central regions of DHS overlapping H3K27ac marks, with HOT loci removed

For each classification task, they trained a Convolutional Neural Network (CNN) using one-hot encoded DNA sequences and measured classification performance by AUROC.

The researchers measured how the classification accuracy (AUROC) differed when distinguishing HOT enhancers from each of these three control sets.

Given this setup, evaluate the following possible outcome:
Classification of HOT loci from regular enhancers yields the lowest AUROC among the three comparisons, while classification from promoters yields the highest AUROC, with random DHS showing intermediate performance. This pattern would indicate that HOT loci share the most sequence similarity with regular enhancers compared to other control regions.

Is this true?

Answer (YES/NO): NO